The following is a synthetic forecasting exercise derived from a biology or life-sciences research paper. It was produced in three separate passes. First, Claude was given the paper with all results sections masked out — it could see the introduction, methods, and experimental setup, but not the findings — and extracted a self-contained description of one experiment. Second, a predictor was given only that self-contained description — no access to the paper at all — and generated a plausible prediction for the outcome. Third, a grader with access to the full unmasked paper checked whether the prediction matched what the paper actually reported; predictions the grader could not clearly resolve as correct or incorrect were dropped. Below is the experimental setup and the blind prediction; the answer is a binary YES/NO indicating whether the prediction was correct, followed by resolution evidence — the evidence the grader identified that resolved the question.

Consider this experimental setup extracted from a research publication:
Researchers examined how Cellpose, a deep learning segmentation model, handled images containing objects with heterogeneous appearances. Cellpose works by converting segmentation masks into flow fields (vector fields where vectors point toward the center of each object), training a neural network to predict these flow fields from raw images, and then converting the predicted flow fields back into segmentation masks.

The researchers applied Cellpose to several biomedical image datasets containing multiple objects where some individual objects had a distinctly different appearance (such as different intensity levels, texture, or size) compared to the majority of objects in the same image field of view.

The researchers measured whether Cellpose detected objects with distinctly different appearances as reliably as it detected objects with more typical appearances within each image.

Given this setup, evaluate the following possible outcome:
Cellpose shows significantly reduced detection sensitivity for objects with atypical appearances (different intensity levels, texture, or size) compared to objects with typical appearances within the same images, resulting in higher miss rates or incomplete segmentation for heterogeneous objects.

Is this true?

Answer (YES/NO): YES